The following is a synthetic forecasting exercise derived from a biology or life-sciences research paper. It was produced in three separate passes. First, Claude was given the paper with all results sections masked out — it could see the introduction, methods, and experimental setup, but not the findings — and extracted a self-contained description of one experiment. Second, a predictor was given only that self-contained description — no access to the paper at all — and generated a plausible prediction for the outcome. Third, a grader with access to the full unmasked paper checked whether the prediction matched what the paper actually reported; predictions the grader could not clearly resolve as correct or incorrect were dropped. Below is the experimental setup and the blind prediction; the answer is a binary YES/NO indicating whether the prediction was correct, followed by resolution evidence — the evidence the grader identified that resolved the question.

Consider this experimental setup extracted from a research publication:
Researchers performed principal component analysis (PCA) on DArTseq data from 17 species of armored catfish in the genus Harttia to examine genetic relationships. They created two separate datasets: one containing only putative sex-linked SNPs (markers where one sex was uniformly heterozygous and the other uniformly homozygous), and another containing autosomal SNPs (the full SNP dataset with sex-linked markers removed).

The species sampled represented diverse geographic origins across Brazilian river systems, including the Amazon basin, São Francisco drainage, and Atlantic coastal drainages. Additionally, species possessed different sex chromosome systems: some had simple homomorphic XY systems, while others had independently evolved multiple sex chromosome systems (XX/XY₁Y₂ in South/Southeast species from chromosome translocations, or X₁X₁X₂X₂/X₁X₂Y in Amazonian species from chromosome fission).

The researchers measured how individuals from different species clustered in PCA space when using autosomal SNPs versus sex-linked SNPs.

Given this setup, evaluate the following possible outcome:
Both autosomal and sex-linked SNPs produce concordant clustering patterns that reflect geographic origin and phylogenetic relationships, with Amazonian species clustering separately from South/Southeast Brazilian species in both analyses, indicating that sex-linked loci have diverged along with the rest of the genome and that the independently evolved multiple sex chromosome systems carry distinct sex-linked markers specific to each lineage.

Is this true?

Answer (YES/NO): NO